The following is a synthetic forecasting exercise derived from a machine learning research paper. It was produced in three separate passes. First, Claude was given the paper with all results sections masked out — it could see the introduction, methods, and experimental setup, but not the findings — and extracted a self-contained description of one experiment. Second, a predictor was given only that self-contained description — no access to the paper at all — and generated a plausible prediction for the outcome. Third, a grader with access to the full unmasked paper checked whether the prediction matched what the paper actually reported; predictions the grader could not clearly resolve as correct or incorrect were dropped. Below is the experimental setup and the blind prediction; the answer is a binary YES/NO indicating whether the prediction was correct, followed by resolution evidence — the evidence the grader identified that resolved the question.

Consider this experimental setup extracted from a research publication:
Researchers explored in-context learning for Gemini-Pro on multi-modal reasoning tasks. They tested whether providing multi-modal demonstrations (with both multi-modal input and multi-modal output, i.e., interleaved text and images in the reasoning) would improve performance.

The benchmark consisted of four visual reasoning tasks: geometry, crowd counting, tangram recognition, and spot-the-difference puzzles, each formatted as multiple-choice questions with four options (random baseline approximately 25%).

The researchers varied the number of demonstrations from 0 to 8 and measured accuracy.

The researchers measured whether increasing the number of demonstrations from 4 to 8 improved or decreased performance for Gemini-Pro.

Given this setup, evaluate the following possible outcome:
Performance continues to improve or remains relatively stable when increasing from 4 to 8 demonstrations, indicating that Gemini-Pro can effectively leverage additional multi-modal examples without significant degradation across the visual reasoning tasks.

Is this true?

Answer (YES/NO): NO